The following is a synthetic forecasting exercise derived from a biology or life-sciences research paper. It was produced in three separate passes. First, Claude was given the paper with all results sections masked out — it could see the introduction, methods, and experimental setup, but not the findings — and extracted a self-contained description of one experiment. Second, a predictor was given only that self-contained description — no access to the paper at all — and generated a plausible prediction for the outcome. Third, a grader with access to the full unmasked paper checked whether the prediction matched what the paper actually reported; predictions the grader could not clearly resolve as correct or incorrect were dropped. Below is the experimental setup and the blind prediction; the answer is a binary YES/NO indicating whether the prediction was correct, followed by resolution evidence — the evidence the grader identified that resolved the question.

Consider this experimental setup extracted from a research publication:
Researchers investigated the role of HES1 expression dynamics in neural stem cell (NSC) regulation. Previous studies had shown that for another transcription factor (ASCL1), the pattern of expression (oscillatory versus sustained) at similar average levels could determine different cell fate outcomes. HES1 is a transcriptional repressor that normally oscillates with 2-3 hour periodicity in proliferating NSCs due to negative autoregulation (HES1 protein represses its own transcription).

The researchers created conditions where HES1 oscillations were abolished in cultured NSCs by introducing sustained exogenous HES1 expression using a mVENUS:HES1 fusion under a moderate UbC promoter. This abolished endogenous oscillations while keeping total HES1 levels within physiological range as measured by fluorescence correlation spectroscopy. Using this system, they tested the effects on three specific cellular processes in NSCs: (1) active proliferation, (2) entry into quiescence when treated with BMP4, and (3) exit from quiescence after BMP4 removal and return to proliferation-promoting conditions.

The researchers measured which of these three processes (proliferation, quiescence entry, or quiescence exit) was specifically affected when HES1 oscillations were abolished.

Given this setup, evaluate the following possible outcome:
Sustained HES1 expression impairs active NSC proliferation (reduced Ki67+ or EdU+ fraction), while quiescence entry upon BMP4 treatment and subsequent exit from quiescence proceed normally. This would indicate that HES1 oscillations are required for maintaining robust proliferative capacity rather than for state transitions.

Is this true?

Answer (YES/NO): NO